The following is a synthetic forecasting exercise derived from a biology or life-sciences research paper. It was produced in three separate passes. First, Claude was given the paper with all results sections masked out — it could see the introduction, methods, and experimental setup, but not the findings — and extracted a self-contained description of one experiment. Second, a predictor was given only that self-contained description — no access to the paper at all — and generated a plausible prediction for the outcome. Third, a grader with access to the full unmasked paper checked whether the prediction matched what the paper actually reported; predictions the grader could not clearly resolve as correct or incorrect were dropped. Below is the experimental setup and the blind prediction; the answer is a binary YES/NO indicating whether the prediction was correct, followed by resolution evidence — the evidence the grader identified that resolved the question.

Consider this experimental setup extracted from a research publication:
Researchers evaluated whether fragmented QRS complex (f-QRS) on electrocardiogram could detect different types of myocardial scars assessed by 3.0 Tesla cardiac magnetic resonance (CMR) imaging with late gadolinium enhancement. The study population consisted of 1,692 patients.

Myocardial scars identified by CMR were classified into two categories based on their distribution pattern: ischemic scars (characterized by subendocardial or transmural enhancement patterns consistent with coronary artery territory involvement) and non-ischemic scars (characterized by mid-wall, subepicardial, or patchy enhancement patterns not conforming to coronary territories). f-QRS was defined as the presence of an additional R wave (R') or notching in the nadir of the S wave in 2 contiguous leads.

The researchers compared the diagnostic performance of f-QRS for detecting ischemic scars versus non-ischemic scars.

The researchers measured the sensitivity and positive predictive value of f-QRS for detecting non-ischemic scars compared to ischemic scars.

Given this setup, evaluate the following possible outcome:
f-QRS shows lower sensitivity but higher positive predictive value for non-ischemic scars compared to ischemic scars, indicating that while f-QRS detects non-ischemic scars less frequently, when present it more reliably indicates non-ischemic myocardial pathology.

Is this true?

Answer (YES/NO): NO